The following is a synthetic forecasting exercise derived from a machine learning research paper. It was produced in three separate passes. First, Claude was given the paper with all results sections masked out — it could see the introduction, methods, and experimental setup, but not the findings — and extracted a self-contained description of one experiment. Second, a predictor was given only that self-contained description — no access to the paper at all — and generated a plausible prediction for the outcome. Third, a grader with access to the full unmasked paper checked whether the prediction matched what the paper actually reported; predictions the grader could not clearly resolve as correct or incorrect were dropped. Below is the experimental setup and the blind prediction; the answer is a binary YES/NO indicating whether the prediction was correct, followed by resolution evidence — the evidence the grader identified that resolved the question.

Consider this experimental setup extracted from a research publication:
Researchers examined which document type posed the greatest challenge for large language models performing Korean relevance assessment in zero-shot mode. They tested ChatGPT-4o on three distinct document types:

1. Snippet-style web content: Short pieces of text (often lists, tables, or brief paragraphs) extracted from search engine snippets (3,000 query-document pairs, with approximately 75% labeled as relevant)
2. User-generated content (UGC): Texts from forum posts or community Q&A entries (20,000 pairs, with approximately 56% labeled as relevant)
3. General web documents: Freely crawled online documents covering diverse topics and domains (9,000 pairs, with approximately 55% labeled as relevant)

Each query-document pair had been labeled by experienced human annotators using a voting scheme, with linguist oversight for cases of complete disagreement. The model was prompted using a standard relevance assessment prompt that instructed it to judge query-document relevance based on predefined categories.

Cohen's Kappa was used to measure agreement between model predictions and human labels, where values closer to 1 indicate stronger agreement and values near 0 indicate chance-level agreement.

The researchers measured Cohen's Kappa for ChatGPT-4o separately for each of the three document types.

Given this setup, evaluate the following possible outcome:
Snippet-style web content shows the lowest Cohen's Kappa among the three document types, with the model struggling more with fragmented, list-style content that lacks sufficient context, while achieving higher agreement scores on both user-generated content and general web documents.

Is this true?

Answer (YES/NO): NO